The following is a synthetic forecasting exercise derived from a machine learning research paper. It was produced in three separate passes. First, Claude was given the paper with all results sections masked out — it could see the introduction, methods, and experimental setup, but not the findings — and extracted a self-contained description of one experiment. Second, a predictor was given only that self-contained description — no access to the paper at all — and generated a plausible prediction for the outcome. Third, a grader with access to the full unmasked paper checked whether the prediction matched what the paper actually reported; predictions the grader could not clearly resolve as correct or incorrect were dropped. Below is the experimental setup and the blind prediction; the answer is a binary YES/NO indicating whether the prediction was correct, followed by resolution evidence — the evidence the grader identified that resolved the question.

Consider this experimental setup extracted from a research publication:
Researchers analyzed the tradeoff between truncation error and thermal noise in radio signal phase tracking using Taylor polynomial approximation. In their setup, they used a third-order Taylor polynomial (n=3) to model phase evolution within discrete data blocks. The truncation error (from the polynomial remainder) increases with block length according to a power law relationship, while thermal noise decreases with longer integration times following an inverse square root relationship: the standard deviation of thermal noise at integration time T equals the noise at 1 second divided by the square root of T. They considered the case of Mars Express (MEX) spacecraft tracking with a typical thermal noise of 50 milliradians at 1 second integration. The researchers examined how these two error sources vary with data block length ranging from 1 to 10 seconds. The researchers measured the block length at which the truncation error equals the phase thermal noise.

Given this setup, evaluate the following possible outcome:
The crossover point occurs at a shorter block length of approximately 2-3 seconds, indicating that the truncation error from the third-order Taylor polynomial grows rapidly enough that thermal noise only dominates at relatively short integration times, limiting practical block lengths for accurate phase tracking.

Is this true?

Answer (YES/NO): NO